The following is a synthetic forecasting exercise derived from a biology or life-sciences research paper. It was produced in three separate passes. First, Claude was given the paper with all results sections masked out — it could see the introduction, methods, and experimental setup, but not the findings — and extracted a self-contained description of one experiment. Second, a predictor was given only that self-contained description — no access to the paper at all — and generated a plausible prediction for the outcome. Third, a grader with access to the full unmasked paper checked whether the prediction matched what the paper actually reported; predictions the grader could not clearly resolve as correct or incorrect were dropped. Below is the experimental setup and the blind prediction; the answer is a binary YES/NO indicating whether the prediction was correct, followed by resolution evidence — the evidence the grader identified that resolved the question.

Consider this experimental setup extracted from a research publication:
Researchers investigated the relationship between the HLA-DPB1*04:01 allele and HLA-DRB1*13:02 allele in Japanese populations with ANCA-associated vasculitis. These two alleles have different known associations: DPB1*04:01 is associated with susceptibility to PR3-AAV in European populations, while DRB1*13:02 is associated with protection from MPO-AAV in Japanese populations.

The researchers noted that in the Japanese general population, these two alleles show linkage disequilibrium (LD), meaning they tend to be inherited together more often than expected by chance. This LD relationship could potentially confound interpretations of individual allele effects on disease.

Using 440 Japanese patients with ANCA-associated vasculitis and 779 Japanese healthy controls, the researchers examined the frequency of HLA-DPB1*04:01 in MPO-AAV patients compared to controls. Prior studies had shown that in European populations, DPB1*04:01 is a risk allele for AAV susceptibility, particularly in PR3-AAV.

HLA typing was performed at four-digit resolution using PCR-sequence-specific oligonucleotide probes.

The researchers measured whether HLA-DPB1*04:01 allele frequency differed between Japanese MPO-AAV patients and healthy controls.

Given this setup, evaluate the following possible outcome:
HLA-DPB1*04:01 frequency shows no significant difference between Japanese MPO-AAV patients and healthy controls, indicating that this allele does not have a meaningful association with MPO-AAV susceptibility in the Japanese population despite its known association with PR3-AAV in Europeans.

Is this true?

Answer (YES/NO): NO